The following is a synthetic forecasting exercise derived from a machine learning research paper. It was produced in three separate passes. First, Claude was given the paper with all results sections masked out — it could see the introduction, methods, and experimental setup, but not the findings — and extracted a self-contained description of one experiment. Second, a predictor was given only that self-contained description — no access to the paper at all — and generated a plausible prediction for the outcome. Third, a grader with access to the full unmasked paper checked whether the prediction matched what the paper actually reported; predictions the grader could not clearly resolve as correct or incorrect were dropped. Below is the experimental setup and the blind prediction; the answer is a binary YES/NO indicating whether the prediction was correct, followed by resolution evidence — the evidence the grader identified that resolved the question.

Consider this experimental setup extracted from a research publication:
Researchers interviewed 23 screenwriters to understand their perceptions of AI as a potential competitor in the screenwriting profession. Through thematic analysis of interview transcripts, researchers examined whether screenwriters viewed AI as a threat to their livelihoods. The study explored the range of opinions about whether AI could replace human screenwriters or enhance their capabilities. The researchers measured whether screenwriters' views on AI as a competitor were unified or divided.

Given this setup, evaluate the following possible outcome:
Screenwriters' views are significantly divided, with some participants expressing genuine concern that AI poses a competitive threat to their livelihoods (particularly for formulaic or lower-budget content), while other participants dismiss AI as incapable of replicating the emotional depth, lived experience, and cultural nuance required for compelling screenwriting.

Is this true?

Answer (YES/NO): NO